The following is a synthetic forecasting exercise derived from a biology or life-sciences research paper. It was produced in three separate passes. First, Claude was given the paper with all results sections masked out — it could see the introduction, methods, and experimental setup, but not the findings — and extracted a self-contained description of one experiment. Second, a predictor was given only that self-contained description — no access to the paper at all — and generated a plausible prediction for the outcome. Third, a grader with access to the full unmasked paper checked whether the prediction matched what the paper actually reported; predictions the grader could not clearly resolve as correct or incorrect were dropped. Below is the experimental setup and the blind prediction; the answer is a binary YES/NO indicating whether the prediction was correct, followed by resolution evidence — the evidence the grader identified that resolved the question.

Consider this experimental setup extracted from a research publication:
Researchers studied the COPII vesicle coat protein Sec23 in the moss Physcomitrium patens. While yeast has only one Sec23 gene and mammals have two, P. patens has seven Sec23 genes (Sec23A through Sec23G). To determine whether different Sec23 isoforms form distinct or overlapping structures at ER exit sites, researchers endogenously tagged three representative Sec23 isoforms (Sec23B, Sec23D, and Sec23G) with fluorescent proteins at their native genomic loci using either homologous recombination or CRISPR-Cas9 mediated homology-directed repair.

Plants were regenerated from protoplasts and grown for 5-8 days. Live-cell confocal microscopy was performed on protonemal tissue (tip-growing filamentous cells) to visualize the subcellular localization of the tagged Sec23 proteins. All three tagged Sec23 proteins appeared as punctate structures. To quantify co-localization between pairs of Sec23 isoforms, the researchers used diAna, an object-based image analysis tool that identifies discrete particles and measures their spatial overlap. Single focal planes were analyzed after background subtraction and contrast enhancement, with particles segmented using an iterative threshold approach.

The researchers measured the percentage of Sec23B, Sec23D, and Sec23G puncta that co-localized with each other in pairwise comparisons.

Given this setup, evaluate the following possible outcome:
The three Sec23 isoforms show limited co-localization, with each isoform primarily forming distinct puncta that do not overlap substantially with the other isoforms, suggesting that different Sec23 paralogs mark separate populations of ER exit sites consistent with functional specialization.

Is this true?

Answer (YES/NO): NO